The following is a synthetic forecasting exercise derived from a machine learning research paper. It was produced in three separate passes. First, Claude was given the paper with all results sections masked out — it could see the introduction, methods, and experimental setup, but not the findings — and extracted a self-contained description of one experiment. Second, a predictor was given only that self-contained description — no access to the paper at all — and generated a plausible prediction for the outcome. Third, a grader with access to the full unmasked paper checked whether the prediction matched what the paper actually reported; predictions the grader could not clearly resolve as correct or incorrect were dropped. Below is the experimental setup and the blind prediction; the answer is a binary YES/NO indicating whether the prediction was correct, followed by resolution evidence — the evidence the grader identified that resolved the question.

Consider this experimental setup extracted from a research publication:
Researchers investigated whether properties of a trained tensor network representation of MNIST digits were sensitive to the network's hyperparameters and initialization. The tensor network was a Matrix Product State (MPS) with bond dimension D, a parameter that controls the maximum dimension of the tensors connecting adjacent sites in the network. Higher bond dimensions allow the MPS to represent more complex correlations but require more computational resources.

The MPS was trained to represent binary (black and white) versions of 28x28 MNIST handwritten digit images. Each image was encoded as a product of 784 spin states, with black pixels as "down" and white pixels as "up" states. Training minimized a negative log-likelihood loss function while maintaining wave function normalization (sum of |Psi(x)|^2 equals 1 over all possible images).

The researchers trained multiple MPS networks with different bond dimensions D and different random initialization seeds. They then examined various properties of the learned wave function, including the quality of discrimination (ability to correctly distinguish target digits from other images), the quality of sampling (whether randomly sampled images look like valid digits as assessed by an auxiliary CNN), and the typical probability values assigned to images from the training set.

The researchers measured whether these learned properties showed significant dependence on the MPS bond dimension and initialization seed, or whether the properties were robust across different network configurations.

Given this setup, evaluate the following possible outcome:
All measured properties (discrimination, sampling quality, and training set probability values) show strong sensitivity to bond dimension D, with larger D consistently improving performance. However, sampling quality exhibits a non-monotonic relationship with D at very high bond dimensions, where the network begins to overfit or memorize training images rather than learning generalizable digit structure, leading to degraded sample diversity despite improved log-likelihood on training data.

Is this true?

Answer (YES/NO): NO